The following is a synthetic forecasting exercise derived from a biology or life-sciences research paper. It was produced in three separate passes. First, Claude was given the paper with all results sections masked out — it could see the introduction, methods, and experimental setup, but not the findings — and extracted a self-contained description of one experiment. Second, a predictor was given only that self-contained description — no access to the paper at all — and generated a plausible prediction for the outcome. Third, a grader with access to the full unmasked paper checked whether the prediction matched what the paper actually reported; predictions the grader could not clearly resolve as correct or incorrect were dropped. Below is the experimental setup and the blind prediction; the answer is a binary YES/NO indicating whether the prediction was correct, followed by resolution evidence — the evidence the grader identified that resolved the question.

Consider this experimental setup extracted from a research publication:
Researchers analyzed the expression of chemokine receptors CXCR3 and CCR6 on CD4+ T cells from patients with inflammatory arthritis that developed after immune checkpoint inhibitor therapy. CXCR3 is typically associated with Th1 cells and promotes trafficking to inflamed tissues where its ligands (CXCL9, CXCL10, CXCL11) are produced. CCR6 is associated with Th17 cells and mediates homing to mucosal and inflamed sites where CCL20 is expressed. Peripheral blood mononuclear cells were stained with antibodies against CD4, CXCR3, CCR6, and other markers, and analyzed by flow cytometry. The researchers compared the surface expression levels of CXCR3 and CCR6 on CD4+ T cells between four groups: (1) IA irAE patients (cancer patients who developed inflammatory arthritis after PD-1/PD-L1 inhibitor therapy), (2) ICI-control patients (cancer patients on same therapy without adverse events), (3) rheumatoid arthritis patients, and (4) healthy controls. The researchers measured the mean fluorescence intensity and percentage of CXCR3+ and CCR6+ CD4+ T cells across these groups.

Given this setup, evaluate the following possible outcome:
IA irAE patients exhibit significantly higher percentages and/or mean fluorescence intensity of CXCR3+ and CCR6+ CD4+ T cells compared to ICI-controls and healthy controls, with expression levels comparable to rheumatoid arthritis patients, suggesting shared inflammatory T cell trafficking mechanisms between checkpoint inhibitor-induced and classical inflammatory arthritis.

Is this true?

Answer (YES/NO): NO